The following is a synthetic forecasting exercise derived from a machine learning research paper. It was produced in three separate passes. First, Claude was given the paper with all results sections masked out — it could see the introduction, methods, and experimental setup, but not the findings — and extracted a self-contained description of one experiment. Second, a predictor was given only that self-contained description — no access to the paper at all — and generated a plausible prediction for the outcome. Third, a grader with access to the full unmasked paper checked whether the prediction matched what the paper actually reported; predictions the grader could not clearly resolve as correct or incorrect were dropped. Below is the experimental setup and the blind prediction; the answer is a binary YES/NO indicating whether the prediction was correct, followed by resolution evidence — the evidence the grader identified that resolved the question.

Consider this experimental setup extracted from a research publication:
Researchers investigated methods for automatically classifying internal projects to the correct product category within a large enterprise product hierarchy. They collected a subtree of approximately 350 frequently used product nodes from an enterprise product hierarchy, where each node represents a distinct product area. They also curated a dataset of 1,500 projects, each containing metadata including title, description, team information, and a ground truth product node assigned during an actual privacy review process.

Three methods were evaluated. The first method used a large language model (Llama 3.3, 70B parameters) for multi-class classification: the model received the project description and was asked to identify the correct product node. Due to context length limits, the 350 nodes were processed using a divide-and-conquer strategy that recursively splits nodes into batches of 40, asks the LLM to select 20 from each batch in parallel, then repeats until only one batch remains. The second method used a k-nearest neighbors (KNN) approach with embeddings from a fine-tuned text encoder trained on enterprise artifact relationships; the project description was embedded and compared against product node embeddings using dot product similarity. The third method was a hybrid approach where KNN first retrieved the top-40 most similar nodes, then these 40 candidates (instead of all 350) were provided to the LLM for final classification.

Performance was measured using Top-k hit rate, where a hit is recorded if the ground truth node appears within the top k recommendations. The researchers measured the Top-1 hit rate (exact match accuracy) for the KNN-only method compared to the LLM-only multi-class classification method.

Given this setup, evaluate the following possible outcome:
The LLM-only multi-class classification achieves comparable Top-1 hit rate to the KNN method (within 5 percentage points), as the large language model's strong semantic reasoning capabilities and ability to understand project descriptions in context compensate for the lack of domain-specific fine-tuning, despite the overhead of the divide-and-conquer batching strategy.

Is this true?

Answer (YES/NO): NO